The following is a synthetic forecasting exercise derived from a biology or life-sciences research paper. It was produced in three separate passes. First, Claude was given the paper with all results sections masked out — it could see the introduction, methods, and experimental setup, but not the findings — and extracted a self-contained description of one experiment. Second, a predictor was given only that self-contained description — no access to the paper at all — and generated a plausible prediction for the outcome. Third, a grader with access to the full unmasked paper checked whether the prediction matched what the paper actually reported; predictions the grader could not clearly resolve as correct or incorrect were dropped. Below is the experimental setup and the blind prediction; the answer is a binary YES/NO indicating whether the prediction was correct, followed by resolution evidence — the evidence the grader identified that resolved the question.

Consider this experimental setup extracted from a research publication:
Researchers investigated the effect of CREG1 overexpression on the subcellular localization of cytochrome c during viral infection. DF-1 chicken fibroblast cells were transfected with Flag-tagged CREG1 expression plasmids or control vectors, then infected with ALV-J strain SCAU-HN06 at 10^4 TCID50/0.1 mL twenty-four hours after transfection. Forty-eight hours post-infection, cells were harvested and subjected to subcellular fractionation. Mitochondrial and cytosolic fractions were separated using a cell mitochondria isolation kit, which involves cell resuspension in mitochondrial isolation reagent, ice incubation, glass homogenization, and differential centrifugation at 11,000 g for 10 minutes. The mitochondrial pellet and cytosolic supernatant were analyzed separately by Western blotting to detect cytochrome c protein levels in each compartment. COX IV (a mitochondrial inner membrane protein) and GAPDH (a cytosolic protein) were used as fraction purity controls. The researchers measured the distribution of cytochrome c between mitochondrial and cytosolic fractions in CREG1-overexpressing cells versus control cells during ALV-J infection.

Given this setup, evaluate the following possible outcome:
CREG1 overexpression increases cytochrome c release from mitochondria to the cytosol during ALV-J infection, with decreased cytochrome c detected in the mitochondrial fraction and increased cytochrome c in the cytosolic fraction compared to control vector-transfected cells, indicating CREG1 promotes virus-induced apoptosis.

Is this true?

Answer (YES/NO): YES